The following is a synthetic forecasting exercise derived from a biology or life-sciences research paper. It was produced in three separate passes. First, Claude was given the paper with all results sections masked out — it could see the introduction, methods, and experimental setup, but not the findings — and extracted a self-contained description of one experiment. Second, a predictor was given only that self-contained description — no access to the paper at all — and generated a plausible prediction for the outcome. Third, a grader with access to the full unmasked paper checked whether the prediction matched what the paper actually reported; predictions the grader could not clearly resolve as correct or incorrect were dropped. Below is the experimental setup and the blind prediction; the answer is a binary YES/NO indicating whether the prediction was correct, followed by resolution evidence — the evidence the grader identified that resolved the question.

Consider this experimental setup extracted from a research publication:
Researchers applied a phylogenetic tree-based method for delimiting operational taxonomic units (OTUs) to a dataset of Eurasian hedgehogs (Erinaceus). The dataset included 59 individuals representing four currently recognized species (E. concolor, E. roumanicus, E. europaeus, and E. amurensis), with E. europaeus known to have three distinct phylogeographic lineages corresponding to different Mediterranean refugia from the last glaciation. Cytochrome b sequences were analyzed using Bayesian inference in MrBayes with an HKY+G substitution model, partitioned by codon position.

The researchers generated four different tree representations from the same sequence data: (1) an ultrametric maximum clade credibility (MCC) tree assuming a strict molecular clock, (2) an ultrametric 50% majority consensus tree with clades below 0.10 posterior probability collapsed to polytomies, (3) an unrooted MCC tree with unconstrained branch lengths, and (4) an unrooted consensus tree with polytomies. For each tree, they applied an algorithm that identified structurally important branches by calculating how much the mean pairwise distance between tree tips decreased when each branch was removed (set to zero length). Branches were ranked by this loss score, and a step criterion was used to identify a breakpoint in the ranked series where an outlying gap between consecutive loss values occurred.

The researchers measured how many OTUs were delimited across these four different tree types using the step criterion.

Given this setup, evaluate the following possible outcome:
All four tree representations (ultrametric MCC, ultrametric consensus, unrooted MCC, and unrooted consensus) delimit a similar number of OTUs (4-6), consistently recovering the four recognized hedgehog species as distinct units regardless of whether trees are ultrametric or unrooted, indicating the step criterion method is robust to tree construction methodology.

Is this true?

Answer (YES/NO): NO